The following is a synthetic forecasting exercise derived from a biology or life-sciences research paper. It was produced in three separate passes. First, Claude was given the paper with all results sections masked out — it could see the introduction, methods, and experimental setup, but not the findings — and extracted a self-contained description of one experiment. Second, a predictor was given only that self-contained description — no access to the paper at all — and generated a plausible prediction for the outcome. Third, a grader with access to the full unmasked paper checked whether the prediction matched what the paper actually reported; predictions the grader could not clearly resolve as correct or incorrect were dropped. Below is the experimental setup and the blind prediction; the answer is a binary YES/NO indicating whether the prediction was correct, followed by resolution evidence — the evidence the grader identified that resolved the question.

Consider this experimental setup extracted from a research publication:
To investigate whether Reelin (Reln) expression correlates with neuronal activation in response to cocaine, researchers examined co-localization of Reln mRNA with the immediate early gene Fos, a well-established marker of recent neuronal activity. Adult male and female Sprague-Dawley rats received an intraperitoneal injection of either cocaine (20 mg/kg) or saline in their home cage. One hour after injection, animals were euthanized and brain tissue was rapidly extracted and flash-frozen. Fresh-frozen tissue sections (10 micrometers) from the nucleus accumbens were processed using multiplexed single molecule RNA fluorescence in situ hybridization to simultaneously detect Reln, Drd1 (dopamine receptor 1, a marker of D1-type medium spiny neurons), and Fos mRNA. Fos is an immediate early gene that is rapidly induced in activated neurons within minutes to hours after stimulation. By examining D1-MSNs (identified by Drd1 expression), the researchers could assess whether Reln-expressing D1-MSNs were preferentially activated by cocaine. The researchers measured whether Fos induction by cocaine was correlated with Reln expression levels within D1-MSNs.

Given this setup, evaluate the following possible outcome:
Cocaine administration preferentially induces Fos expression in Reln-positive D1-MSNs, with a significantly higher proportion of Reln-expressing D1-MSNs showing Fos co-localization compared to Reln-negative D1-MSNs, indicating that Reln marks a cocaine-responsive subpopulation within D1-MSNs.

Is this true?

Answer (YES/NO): YES